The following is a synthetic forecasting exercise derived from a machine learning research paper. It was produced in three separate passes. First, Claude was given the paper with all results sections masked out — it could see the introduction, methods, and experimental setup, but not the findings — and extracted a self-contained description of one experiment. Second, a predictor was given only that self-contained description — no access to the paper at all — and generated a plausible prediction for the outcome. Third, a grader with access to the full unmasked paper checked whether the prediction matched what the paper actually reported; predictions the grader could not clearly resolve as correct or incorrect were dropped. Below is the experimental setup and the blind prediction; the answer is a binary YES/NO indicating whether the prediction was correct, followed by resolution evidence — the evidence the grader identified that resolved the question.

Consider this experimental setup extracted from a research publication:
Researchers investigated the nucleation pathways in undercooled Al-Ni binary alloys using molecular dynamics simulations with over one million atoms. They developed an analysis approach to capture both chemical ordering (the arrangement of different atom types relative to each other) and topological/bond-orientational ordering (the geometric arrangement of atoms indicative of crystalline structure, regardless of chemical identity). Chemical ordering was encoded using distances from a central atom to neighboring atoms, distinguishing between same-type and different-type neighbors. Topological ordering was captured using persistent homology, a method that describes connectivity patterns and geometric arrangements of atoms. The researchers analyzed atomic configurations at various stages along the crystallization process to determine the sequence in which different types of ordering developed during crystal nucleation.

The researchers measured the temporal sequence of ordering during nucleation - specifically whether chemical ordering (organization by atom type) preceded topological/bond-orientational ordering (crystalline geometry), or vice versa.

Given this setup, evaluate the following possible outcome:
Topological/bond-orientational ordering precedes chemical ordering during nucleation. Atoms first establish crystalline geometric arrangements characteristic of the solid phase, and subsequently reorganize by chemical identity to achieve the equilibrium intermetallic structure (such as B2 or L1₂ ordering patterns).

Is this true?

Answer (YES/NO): NO